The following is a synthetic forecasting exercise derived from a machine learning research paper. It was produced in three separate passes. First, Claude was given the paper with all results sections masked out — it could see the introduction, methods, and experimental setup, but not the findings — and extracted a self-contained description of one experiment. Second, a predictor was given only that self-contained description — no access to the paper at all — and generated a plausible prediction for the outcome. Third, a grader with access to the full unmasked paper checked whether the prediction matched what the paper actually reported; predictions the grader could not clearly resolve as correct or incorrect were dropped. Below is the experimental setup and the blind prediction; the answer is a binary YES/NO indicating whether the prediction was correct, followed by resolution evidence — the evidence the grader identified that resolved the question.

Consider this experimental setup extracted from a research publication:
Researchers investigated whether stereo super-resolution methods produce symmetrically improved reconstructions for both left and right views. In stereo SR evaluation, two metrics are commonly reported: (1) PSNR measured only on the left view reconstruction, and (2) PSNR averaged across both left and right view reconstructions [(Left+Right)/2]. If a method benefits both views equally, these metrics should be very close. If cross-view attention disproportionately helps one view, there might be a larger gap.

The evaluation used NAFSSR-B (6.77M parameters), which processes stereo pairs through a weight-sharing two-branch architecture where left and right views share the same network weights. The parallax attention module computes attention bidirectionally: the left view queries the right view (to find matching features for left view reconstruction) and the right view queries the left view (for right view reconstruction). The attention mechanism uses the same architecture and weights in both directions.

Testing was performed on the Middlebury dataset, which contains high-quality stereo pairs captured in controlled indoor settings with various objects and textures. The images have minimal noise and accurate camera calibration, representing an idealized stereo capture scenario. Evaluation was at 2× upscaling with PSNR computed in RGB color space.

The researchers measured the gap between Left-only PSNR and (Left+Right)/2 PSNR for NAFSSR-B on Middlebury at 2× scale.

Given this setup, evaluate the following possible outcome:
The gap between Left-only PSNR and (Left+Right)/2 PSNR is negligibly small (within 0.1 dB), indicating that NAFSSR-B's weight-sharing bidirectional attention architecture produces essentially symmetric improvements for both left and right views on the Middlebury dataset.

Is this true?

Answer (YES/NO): YES